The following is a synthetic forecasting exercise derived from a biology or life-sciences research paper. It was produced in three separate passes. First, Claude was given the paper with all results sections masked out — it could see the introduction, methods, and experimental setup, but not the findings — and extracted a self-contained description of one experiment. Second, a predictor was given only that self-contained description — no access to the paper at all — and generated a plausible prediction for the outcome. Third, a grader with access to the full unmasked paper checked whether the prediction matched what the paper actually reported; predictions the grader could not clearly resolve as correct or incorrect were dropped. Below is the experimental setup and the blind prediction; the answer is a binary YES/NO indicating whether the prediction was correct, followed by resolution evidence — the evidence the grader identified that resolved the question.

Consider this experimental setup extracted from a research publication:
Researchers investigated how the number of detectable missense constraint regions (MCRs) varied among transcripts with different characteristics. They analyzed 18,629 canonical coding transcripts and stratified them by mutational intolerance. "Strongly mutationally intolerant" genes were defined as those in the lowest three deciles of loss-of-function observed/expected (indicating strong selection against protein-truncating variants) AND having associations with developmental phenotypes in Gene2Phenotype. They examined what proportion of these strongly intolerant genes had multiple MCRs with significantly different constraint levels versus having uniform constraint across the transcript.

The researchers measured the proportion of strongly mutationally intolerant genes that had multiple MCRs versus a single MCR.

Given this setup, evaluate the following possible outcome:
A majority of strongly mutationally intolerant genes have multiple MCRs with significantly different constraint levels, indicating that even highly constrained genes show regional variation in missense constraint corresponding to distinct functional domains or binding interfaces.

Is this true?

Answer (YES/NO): YES